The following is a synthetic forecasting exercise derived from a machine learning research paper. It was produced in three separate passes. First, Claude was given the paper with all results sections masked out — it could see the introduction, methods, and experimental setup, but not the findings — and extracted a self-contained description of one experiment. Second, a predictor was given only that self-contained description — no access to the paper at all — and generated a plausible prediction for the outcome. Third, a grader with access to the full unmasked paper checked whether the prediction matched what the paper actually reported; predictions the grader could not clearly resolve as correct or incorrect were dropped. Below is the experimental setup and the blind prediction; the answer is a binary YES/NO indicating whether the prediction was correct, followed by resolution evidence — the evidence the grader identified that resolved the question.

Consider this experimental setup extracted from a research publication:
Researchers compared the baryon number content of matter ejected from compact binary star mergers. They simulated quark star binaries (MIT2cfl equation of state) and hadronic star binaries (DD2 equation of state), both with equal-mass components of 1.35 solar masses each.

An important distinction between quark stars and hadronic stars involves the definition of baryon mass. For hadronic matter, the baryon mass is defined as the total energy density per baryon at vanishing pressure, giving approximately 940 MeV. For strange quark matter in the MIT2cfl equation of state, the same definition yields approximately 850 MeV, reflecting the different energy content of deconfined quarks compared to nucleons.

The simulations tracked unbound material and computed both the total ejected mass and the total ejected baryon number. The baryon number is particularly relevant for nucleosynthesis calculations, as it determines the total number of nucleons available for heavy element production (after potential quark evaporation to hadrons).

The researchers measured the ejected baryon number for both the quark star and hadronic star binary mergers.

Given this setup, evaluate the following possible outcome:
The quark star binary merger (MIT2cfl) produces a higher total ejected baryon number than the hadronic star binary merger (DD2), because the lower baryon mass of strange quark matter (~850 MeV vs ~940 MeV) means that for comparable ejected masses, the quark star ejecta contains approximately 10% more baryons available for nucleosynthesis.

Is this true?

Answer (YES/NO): NO